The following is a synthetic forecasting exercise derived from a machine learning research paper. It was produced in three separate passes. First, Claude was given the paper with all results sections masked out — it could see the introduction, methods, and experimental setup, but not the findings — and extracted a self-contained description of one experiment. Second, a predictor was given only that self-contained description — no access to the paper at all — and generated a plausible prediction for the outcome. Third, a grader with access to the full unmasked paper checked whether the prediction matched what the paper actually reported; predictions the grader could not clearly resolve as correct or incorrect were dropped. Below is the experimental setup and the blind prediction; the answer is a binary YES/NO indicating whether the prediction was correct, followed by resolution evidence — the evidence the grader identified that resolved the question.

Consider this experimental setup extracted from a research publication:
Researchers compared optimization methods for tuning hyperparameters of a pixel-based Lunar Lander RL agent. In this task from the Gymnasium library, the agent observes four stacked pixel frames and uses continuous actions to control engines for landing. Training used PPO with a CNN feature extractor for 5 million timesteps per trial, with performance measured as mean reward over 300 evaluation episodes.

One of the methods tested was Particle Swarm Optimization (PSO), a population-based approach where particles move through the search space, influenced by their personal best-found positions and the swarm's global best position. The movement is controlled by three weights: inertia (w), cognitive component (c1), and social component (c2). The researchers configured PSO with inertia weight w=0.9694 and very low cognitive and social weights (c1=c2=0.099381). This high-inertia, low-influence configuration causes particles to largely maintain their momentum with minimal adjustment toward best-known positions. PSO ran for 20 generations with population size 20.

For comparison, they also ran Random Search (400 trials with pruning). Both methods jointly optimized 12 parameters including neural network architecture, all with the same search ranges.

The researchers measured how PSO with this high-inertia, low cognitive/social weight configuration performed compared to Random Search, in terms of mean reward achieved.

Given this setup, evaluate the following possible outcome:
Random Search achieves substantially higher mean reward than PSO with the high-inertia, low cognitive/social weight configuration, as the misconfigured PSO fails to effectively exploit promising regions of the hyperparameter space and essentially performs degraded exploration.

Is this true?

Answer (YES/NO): NO